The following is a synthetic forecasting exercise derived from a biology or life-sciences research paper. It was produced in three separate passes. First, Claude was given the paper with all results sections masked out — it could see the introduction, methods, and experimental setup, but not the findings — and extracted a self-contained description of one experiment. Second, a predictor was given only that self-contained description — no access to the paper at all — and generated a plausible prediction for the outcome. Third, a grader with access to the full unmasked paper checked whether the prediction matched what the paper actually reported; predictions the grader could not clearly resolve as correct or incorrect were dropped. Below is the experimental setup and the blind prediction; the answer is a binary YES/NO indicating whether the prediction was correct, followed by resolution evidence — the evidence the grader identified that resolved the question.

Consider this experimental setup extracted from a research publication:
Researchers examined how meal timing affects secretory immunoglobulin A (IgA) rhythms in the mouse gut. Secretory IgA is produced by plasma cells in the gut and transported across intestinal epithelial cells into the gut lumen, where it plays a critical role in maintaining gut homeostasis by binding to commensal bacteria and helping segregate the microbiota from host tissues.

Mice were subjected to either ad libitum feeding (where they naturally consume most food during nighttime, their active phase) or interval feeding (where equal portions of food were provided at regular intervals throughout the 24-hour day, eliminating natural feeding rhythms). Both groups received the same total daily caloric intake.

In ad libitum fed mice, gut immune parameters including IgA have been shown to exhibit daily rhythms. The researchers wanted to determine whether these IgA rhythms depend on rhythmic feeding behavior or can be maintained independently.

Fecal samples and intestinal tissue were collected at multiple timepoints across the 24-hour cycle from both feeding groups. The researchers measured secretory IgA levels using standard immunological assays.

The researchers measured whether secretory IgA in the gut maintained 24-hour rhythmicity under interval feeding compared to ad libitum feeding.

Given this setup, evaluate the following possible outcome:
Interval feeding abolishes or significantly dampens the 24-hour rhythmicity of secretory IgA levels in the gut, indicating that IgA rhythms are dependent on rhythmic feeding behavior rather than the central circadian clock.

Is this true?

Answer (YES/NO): YES